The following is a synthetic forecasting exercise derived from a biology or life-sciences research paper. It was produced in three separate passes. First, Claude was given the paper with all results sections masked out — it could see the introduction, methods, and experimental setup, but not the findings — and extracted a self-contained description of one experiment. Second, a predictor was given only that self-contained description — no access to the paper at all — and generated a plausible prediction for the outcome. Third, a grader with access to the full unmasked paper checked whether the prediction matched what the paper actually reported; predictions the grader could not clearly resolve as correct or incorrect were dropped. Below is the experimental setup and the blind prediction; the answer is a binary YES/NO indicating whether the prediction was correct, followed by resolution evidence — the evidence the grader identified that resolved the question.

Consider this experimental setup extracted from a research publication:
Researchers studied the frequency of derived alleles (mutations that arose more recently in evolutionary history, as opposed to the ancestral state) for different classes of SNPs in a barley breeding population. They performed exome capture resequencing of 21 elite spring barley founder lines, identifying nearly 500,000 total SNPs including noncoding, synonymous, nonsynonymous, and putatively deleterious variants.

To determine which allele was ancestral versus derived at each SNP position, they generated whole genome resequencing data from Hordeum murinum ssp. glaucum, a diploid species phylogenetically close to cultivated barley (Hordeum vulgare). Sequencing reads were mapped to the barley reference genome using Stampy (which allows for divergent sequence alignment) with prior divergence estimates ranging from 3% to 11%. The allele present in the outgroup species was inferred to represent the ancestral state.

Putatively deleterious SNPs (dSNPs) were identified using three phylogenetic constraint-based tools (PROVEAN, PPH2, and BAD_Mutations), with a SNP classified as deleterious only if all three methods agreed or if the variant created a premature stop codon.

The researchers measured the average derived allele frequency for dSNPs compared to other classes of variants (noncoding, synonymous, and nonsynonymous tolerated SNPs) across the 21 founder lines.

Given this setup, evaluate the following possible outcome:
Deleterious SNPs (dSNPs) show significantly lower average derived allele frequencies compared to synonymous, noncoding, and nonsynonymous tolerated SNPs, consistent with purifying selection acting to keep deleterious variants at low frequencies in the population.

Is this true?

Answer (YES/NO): YES